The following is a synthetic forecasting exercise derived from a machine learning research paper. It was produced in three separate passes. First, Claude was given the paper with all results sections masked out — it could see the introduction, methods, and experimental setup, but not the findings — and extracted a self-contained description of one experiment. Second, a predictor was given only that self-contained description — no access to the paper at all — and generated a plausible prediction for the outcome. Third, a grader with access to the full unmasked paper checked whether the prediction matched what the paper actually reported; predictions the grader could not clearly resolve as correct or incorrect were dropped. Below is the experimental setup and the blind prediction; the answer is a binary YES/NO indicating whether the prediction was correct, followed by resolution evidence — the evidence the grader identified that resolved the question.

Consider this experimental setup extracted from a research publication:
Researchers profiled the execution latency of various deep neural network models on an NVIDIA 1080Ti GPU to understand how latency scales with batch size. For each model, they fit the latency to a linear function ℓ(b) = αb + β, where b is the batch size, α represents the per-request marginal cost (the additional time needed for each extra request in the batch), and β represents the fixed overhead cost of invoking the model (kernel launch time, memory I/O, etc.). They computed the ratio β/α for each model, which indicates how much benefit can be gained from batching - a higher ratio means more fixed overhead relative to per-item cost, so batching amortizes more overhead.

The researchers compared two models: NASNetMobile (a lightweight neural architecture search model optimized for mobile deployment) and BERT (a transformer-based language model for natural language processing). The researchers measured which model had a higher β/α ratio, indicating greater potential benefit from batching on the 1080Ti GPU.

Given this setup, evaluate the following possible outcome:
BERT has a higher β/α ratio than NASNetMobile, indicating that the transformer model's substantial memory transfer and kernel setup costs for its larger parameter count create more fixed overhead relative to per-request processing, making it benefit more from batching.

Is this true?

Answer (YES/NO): NO